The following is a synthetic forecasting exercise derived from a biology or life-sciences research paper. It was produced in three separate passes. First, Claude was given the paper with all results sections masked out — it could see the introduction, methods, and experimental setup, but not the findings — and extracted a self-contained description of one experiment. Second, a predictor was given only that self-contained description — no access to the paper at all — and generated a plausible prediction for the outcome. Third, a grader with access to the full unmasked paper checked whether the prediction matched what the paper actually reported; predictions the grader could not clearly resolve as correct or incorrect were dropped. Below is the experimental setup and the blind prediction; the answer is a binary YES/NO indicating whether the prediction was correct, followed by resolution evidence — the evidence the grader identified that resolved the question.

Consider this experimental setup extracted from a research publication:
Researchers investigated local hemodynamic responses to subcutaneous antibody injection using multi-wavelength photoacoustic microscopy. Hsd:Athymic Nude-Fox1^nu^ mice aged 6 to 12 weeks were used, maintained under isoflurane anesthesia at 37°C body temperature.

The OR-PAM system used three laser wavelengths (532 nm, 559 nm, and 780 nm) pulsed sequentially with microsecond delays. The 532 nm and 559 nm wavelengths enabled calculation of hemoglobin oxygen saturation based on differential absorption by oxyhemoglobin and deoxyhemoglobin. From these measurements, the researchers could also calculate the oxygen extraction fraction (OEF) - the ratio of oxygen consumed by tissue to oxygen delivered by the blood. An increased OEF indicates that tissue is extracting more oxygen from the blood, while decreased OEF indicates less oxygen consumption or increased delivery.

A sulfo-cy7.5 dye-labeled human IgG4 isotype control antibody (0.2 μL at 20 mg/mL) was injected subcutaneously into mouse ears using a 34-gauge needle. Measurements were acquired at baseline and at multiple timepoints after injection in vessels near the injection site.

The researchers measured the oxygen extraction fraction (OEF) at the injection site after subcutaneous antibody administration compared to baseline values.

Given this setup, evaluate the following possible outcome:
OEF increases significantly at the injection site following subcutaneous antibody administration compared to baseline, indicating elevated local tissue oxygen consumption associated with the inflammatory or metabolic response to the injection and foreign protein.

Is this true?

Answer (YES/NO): NO